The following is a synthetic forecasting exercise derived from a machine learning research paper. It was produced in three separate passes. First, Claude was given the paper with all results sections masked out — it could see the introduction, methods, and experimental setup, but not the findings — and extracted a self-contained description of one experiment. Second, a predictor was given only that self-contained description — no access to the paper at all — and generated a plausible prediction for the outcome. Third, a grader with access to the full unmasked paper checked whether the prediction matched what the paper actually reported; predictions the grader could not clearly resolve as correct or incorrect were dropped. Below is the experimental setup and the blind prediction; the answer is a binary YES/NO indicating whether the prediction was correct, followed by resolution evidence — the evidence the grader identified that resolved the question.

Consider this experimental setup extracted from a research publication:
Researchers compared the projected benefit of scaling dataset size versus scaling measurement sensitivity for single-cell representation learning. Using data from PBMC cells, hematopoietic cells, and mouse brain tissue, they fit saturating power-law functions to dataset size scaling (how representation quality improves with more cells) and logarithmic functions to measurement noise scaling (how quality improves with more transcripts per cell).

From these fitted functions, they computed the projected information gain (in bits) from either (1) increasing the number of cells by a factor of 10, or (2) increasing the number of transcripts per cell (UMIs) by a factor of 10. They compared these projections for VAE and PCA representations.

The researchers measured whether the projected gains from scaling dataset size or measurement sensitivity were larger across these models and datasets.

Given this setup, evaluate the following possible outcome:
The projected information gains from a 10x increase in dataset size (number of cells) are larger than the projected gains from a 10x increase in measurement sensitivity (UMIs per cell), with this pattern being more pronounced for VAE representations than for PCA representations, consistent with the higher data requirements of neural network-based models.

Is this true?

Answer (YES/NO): NO